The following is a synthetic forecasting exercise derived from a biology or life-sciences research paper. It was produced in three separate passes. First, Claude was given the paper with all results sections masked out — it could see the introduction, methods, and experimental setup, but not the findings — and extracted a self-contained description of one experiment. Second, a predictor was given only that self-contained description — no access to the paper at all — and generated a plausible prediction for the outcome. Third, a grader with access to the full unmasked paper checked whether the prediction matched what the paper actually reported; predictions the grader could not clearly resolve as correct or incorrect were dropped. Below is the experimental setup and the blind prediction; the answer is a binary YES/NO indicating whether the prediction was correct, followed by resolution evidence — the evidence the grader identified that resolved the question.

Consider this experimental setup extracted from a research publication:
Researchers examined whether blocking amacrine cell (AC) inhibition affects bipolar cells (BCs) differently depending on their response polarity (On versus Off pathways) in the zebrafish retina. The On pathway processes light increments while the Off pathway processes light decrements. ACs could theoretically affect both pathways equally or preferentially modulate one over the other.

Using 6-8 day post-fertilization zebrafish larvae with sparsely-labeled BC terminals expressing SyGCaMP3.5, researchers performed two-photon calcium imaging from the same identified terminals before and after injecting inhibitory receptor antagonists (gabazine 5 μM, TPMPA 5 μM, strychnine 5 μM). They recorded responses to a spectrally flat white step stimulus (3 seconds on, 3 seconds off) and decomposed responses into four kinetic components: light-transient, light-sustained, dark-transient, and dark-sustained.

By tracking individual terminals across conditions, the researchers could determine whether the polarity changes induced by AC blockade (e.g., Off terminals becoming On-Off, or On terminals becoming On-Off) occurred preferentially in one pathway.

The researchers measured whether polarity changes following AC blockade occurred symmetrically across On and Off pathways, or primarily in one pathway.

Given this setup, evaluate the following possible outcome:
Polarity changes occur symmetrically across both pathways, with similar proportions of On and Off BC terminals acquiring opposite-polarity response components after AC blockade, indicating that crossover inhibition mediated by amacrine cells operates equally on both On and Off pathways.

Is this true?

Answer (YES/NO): NO